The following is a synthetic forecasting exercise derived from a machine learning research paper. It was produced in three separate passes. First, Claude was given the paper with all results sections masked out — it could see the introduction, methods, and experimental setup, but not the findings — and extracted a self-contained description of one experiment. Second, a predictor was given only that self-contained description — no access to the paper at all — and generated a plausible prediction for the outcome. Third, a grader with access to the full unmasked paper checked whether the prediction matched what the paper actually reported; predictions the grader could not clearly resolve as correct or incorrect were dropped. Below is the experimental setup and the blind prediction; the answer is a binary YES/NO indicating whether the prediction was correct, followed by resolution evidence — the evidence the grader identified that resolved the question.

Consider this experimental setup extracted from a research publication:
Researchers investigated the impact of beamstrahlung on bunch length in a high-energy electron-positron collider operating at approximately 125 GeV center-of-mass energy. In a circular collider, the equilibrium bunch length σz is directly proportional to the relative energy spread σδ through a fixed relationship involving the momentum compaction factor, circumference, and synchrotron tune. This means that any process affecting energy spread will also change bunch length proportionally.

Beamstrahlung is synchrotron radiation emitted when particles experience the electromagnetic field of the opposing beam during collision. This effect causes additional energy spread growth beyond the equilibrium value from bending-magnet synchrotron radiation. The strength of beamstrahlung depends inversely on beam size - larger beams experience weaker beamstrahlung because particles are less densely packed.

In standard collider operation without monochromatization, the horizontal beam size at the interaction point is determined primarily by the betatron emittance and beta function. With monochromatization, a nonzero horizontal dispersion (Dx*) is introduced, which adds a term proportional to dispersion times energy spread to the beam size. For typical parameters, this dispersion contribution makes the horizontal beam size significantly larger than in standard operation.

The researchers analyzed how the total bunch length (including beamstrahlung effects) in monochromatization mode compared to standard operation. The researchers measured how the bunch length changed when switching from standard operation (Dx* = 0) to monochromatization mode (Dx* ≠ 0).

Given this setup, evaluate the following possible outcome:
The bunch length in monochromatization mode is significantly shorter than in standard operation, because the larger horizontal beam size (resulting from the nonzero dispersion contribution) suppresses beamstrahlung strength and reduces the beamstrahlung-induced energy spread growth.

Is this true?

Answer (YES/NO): YES